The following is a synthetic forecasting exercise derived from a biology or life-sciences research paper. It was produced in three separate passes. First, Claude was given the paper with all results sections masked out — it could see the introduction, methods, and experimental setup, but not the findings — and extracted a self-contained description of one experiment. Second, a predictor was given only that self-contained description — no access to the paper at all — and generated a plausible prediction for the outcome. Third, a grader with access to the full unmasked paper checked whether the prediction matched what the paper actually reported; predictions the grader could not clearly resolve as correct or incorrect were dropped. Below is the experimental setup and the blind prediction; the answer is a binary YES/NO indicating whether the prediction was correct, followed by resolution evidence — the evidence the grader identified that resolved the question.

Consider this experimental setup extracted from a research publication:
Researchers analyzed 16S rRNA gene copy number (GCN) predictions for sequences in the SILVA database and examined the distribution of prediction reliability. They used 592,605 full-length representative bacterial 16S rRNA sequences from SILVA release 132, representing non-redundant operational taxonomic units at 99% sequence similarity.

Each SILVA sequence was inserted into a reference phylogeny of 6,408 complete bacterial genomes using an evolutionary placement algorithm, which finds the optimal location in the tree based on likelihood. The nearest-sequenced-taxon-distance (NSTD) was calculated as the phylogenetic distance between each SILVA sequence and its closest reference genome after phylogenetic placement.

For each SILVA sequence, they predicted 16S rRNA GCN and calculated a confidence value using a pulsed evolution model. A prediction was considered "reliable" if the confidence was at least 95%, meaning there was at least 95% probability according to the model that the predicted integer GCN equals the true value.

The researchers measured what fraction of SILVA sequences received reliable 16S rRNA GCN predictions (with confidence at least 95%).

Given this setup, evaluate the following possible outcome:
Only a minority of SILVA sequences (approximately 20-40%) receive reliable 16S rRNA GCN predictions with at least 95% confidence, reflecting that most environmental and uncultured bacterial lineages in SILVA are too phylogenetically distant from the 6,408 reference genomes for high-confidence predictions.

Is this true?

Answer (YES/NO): YES